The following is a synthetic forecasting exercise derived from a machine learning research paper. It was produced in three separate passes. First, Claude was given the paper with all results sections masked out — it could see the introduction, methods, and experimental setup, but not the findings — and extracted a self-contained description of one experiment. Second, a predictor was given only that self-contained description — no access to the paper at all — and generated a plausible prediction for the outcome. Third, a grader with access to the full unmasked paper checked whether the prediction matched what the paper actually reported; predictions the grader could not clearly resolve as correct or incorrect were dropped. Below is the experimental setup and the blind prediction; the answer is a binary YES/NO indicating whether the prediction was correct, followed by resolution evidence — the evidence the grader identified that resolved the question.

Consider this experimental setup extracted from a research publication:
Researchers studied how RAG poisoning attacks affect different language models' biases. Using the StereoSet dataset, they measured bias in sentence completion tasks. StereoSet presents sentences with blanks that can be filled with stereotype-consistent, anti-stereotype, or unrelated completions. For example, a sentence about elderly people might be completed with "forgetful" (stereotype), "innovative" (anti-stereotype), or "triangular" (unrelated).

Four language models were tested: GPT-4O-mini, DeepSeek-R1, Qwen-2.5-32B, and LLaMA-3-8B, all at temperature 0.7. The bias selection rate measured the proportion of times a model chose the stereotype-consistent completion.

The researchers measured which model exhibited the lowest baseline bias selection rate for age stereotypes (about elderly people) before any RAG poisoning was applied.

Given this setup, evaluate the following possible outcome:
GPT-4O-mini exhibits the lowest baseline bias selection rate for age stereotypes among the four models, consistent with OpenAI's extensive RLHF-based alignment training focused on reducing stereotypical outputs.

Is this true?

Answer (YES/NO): NO